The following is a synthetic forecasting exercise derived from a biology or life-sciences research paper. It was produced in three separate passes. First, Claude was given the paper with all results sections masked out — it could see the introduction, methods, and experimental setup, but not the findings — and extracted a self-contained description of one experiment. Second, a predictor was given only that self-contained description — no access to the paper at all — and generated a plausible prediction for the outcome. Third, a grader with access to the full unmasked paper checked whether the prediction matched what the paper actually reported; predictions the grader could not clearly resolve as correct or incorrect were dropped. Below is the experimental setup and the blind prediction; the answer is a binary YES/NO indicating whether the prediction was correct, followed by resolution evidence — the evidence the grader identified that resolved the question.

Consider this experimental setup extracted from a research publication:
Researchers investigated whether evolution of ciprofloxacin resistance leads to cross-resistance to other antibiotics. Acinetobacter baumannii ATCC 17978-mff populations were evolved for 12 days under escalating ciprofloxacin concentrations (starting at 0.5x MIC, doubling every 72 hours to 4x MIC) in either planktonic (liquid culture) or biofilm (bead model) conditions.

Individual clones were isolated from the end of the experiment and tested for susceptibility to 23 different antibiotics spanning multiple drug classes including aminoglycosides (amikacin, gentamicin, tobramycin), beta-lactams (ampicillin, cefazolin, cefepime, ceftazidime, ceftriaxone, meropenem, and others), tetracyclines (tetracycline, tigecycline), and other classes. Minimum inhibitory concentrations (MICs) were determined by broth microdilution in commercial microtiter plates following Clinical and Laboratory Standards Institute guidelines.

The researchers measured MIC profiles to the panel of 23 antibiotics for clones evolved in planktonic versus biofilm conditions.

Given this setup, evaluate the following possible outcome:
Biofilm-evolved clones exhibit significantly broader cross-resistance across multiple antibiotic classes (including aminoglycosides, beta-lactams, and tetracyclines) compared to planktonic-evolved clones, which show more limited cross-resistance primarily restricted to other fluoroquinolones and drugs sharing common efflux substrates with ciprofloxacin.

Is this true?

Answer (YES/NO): NO